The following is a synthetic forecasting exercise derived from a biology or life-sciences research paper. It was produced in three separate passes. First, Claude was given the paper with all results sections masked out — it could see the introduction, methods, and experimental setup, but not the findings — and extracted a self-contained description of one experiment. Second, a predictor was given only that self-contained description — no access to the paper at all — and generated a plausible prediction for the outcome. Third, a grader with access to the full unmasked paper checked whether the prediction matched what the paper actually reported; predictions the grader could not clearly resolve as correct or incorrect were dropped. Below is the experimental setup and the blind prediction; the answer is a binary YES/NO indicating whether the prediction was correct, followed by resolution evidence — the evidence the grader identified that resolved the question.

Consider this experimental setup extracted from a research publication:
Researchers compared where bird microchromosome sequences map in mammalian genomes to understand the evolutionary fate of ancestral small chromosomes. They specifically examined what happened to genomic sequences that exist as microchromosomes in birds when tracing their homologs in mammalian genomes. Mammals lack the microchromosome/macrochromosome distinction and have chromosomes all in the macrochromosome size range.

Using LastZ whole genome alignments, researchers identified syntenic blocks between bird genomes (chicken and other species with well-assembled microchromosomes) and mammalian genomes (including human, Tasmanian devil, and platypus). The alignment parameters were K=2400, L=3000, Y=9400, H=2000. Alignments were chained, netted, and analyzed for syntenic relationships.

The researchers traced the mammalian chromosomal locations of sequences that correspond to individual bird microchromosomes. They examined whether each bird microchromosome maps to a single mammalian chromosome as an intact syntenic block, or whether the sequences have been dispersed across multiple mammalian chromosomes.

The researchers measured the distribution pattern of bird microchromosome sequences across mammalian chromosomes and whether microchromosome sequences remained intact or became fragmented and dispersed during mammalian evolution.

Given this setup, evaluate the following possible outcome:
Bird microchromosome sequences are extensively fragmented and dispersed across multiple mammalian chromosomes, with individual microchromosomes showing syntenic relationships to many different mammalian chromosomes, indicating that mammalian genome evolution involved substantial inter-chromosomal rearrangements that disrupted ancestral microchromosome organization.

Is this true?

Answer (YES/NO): YES